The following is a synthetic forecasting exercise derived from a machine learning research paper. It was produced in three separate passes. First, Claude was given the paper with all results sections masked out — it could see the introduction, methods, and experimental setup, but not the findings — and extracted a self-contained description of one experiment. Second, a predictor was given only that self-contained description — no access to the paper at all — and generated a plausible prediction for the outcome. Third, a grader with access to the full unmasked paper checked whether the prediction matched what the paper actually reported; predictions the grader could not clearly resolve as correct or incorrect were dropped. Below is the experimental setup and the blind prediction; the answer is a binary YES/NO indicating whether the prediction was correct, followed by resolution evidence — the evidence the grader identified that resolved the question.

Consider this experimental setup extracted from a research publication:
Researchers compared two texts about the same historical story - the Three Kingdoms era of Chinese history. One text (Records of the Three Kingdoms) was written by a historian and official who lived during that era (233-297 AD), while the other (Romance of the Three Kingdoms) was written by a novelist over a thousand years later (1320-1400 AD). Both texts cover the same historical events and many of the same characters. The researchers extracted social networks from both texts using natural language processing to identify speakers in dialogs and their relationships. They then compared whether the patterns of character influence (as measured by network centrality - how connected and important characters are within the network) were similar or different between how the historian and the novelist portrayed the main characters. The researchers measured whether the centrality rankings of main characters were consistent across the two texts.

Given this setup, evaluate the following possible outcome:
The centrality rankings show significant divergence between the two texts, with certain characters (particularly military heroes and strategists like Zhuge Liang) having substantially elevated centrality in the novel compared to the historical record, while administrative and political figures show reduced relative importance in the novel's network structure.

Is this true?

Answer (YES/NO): NO